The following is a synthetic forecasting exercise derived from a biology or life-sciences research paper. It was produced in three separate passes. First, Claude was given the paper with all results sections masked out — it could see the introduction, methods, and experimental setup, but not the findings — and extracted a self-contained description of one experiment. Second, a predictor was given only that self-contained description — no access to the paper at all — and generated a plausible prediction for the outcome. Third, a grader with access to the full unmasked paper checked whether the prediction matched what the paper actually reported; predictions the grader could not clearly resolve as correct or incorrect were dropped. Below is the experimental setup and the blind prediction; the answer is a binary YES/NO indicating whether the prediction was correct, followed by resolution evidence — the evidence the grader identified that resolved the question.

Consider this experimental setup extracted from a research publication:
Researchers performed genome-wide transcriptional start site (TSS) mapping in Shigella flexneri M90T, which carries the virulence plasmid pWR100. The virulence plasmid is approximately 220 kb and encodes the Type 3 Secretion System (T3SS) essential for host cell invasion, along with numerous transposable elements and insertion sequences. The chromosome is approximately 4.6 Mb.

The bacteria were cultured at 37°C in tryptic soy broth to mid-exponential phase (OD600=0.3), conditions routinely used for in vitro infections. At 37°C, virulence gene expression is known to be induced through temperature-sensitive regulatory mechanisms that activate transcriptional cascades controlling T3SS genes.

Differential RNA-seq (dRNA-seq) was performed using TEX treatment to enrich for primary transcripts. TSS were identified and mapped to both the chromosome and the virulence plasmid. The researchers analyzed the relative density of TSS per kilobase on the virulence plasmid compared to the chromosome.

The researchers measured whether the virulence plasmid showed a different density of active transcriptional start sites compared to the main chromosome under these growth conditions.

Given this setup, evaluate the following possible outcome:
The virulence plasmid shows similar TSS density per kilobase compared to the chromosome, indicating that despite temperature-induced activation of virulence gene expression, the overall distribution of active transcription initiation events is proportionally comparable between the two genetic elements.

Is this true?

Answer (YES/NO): NO